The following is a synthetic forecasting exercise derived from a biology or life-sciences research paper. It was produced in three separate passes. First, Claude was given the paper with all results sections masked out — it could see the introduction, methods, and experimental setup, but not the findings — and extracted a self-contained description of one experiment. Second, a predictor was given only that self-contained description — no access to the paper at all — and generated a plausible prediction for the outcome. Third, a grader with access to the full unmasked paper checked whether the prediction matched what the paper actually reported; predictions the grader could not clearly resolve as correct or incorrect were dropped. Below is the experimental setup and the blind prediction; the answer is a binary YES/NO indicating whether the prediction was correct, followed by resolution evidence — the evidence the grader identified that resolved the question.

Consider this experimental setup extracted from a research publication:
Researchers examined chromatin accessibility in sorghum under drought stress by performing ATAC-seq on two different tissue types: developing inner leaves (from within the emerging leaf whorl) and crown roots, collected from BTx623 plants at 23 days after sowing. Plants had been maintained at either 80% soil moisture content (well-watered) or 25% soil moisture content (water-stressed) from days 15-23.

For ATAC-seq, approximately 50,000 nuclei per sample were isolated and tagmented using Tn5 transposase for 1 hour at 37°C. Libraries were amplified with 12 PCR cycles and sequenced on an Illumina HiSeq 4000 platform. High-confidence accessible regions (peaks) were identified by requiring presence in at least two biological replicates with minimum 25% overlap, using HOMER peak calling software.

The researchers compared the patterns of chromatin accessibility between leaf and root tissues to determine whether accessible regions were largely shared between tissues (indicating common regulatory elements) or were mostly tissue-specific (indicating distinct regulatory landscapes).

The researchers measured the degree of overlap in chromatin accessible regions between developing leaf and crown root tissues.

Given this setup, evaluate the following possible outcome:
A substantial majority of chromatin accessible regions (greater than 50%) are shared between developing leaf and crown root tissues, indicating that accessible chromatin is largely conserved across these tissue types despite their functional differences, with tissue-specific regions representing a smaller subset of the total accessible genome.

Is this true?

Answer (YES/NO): YES